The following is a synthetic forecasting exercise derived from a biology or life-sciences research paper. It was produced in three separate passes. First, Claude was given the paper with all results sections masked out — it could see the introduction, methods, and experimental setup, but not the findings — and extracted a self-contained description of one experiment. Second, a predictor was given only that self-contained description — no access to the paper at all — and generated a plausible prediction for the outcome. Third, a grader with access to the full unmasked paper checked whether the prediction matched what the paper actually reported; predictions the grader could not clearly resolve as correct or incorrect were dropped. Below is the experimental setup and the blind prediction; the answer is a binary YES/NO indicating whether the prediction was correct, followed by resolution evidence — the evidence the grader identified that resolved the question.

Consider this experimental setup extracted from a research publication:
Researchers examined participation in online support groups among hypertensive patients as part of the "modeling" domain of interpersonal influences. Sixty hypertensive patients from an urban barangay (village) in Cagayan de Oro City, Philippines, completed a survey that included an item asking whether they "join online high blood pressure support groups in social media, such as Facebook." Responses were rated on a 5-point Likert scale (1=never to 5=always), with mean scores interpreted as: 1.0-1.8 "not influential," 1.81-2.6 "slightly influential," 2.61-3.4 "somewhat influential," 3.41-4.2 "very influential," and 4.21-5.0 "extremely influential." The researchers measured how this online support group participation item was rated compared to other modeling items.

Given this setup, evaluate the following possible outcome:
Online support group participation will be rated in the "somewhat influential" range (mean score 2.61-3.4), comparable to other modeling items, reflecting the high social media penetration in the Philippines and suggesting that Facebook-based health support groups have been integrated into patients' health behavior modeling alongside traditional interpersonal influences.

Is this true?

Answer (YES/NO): NO